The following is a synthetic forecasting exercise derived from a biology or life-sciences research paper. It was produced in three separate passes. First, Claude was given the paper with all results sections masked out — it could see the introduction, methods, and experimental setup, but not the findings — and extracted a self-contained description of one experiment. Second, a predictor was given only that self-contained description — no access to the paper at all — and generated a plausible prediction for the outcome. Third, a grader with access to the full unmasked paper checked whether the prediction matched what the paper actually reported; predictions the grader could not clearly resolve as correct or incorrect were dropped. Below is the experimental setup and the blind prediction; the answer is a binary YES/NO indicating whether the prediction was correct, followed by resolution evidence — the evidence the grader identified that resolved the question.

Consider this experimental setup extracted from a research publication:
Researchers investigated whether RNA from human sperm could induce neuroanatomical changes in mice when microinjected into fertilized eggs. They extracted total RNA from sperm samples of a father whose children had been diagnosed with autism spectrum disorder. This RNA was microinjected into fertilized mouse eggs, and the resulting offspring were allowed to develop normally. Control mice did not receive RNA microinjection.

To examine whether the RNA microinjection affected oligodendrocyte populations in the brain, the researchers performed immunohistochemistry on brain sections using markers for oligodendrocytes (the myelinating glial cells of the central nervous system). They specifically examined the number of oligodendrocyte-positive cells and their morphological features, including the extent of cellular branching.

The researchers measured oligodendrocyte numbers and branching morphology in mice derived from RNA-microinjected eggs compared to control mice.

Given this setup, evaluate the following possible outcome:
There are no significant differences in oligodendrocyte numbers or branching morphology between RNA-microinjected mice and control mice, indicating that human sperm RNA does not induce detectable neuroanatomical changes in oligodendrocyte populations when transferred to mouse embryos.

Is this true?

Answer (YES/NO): NO